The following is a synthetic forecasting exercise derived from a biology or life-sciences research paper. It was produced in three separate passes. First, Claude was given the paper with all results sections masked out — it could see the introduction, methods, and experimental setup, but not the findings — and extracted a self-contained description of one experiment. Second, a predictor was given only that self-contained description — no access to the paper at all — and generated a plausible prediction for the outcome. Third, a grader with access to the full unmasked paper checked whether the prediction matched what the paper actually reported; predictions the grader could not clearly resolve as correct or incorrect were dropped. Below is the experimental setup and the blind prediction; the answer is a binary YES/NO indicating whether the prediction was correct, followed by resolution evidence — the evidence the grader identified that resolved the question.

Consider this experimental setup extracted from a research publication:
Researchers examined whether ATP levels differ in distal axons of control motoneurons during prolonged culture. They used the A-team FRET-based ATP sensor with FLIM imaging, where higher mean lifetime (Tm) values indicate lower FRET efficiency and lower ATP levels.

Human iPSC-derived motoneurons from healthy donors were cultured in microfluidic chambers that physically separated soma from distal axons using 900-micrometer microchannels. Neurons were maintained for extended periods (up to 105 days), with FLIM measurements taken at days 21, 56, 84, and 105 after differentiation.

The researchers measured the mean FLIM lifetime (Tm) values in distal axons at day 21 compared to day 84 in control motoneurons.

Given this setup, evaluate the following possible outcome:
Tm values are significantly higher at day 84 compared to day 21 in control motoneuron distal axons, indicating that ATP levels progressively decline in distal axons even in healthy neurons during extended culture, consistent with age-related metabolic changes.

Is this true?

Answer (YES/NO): YES